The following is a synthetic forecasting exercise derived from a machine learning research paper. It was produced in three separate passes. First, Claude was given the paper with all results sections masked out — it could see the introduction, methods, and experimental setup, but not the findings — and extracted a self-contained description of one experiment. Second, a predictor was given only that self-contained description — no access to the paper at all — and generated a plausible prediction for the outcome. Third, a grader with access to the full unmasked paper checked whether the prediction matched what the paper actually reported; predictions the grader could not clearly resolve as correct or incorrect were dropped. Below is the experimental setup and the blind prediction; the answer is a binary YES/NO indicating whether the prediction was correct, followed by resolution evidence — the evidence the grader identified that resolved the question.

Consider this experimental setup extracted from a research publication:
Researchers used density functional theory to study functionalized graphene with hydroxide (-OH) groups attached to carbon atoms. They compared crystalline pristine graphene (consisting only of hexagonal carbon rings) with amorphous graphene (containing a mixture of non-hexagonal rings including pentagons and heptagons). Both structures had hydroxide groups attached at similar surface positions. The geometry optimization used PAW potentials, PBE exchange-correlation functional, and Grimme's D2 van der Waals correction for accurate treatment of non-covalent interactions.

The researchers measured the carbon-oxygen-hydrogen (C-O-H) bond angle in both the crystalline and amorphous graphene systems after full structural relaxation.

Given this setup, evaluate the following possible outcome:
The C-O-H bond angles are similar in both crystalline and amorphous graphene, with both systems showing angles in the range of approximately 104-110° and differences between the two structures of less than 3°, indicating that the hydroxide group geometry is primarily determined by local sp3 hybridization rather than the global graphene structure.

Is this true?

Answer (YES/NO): YES